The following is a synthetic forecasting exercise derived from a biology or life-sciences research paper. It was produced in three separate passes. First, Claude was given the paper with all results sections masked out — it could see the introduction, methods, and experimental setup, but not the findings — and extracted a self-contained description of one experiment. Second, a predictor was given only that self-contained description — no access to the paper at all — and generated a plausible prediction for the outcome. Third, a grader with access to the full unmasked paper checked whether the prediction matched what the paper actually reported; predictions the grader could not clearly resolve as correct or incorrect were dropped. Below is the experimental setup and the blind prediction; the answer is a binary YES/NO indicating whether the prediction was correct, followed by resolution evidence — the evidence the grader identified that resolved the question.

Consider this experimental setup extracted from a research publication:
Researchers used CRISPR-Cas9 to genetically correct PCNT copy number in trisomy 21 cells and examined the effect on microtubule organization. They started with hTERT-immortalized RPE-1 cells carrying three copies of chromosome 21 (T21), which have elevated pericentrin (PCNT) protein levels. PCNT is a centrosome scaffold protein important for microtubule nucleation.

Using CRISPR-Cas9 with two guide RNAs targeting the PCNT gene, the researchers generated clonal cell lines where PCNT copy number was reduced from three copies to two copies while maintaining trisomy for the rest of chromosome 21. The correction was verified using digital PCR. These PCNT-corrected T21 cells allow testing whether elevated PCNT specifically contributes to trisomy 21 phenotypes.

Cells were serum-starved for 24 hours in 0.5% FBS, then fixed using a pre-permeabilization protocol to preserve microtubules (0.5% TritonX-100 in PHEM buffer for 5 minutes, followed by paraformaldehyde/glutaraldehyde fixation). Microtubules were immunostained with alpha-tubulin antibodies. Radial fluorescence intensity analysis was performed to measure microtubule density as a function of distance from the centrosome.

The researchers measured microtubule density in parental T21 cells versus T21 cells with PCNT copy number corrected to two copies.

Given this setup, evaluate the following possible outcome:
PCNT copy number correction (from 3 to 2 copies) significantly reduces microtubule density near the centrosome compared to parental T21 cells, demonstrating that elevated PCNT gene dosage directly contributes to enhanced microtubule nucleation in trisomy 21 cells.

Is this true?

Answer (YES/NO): YES